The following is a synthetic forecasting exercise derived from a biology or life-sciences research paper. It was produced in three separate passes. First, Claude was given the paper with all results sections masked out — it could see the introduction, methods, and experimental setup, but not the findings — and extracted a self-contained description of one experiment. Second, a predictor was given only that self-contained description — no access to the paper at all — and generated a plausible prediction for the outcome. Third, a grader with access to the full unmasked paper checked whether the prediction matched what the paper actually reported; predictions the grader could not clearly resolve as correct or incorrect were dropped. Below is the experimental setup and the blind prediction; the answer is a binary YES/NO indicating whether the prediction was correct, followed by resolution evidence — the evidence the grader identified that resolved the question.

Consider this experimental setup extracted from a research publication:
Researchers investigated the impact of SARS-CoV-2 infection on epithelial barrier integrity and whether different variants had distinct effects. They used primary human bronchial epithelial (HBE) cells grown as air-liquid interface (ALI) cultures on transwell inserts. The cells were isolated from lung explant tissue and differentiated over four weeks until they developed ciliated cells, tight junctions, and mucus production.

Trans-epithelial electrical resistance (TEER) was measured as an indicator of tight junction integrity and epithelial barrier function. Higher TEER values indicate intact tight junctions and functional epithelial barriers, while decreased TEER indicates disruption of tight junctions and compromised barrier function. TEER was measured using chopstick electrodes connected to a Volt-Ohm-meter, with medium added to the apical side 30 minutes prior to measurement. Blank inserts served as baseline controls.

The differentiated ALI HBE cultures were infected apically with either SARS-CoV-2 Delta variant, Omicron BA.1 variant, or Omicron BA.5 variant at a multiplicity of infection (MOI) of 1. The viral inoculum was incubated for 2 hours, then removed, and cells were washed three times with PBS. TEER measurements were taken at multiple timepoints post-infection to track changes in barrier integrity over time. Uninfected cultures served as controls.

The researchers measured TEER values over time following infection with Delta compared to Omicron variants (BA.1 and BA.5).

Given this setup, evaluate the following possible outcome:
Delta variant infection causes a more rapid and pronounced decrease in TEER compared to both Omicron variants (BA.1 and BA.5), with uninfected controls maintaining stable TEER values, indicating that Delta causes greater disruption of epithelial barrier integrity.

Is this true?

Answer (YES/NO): NO